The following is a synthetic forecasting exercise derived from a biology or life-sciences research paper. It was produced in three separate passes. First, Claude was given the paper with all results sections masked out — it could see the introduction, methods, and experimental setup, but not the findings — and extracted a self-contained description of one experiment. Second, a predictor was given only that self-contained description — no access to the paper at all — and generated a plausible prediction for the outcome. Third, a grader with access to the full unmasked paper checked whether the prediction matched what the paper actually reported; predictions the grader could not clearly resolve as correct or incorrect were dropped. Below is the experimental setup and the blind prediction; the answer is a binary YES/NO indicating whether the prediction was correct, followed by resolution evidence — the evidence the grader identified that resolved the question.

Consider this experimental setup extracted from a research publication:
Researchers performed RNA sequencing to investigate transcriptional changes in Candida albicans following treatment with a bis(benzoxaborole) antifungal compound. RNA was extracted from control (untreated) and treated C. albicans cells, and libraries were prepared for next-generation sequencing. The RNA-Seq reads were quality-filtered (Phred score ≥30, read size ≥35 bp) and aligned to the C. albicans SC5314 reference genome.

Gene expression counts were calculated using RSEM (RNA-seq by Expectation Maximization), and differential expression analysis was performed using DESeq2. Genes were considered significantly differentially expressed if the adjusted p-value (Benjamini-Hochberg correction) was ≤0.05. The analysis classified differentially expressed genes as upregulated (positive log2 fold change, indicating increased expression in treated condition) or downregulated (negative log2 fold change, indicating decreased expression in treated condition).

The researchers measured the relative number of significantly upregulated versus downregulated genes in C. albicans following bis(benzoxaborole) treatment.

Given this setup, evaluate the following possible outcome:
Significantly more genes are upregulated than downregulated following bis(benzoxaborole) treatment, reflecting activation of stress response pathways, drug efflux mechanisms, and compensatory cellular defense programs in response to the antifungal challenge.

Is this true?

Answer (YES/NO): YES